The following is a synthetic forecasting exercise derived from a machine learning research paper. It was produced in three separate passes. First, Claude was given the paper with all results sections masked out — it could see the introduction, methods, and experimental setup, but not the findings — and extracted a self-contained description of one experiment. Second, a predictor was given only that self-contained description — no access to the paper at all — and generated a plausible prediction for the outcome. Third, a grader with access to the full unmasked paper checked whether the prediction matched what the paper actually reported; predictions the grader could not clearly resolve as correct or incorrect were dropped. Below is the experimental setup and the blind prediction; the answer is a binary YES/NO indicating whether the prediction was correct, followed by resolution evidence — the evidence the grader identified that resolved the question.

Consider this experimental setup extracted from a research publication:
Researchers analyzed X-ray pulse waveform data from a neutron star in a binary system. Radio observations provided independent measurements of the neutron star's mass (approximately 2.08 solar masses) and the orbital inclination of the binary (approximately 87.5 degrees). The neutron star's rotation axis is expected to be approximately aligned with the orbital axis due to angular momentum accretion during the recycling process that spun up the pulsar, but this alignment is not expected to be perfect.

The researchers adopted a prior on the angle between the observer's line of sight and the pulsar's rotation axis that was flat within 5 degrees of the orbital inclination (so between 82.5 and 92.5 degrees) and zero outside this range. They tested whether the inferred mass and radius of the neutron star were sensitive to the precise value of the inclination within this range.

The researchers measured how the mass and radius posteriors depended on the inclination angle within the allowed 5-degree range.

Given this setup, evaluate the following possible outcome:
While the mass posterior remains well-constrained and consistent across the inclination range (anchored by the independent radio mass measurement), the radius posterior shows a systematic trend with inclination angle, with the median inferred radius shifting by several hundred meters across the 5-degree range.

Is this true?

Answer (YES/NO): NO